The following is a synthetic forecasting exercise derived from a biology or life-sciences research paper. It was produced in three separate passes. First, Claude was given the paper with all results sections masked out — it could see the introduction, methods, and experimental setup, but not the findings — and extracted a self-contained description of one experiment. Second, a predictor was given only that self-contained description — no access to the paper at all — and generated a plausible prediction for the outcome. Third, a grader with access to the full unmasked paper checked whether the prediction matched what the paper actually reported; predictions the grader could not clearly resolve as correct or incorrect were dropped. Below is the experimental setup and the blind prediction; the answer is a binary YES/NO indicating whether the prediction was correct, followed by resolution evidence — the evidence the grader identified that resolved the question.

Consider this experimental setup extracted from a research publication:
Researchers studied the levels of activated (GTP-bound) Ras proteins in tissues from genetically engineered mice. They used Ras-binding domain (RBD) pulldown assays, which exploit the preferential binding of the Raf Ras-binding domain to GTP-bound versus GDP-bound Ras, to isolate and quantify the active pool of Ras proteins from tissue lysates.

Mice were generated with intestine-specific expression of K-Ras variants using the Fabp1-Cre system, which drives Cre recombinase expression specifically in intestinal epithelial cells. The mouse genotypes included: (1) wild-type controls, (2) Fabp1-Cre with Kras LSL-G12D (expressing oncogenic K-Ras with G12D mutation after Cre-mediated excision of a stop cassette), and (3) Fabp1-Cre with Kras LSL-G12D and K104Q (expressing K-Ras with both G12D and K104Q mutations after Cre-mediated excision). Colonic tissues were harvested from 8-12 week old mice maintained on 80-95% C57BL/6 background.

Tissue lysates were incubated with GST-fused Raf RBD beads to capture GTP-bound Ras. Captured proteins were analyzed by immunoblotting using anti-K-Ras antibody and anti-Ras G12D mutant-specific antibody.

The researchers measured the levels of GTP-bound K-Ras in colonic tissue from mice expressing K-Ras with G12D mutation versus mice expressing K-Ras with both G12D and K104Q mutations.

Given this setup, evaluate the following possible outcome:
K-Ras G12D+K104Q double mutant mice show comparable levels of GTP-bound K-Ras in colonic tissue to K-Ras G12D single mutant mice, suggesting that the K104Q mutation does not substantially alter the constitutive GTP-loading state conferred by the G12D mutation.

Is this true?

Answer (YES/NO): NO